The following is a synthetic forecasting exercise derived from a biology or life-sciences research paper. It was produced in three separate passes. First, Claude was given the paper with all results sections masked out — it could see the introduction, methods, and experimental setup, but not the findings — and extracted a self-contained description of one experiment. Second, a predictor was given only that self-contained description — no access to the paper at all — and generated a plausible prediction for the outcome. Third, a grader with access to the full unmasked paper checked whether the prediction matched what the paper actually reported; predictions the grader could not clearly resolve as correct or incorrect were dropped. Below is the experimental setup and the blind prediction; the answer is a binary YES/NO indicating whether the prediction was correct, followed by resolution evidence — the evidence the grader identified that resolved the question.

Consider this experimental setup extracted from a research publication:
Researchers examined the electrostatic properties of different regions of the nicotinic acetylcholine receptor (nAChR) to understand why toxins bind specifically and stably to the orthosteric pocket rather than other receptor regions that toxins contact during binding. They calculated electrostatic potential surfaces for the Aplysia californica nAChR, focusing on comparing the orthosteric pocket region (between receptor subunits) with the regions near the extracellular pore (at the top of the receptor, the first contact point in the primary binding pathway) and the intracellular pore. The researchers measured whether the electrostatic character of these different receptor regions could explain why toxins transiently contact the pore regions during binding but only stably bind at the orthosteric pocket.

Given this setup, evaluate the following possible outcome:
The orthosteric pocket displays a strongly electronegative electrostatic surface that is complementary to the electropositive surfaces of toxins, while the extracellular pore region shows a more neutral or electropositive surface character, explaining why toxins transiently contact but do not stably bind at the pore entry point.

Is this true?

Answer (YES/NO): NO